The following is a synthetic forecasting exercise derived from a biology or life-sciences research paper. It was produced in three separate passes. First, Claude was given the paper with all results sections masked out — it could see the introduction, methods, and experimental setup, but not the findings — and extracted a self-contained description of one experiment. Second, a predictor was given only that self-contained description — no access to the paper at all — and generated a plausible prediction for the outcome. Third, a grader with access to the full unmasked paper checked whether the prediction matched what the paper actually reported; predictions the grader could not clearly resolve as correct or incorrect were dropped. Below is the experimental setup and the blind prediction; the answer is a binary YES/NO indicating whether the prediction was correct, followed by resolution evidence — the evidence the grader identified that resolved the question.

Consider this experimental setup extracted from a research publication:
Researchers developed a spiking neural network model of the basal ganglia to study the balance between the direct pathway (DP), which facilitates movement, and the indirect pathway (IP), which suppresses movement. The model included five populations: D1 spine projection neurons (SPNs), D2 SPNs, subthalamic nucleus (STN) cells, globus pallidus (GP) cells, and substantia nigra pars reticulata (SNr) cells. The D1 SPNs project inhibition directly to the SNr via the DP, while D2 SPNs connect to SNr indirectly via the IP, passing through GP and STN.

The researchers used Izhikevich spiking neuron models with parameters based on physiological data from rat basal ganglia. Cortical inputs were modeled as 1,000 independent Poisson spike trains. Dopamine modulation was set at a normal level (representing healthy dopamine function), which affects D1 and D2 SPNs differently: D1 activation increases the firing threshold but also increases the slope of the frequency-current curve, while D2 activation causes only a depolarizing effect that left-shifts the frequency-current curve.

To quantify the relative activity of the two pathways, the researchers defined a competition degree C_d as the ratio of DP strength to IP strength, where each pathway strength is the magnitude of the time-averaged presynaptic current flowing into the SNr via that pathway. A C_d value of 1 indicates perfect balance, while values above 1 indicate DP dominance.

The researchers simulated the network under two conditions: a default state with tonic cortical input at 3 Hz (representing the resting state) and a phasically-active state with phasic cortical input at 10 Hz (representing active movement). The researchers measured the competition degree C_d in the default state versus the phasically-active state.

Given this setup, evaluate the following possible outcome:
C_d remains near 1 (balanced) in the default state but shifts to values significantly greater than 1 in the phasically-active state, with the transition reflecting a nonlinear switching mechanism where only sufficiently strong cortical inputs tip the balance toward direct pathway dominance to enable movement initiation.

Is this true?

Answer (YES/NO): NO